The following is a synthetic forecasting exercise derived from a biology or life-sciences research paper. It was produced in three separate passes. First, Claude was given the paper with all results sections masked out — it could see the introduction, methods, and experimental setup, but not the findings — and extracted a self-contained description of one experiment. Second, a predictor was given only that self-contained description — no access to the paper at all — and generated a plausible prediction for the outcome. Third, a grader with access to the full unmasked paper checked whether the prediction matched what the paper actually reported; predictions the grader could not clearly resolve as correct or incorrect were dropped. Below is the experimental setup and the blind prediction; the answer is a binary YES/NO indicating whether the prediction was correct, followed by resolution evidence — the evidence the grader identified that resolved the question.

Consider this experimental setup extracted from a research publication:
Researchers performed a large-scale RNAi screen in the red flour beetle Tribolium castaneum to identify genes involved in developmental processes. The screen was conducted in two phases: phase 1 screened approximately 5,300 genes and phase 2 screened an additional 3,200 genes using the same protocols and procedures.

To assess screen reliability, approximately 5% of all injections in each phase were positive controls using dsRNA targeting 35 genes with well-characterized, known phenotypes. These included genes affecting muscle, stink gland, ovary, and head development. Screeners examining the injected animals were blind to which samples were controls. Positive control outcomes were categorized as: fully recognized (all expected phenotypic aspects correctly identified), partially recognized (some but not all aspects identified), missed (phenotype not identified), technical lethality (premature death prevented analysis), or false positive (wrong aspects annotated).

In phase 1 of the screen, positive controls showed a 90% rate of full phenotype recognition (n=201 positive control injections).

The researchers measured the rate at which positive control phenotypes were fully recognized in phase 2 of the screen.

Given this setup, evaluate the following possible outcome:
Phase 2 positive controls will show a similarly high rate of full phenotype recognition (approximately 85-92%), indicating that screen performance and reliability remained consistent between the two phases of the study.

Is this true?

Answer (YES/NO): NO